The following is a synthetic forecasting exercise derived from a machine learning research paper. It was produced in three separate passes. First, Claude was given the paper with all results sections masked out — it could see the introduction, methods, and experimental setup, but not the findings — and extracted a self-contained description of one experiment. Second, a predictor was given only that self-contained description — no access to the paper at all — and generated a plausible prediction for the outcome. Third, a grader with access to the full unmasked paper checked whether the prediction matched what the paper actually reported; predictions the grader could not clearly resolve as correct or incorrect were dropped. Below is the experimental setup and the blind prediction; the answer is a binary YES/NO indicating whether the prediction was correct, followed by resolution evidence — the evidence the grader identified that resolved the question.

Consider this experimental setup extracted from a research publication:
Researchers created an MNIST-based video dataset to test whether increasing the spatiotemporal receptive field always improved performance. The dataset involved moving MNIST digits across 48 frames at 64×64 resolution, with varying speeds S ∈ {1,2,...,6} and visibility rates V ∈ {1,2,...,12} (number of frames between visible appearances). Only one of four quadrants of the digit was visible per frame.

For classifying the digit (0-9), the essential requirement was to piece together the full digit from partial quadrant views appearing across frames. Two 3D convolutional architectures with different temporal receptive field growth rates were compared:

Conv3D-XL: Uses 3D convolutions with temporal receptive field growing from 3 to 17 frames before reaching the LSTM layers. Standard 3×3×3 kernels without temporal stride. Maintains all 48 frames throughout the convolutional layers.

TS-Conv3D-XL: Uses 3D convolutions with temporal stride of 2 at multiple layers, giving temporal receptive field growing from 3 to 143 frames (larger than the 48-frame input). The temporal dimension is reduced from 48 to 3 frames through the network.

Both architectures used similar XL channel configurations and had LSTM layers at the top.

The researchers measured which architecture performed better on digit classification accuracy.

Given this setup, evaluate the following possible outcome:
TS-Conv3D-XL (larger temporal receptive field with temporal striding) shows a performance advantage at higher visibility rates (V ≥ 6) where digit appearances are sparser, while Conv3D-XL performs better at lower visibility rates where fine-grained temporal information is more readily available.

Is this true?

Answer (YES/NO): NO